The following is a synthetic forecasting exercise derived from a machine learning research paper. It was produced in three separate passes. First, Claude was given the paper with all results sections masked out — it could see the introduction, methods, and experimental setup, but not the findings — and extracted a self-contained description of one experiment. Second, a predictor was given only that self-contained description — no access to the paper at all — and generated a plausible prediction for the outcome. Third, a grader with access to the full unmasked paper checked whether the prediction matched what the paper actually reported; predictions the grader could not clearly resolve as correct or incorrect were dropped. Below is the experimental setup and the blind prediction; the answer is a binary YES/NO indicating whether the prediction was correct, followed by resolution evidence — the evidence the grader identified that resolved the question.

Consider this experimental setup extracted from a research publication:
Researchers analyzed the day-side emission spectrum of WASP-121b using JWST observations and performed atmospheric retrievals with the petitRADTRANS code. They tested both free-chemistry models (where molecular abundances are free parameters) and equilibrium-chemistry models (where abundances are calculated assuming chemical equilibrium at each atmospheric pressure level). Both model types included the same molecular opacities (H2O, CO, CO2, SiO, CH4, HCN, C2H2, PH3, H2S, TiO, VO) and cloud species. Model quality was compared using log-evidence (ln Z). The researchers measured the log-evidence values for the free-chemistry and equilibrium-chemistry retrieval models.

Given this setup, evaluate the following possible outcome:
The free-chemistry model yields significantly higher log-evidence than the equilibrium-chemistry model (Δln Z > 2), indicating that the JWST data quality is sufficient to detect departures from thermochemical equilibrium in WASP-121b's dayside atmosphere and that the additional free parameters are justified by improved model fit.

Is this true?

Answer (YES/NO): YES